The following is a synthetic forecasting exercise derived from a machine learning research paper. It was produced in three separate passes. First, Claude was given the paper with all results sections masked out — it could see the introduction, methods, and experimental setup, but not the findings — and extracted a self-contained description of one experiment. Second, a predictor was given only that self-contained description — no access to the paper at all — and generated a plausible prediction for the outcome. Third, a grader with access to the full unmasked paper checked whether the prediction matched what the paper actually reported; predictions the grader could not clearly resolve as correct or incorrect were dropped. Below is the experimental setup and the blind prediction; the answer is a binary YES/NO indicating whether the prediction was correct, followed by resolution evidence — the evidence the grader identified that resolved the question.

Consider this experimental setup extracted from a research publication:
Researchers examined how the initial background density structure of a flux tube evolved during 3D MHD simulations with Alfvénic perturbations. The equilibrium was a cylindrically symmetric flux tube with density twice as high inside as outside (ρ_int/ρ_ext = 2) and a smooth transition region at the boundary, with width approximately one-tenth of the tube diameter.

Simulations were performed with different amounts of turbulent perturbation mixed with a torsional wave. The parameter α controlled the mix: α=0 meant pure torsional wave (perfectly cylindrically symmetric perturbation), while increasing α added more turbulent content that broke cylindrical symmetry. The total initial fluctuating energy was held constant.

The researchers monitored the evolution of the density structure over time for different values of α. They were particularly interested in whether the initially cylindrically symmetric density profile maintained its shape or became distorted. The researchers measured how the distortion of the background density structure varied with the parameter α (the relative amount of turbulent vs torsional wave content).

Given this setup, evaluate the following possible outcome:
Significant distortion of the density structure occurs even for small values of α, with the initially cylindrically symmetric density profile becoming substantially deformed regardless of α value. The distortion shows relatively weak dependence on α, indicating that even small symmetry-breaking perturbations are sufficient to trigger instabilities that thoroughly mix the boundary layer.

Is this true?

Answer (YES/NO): NO